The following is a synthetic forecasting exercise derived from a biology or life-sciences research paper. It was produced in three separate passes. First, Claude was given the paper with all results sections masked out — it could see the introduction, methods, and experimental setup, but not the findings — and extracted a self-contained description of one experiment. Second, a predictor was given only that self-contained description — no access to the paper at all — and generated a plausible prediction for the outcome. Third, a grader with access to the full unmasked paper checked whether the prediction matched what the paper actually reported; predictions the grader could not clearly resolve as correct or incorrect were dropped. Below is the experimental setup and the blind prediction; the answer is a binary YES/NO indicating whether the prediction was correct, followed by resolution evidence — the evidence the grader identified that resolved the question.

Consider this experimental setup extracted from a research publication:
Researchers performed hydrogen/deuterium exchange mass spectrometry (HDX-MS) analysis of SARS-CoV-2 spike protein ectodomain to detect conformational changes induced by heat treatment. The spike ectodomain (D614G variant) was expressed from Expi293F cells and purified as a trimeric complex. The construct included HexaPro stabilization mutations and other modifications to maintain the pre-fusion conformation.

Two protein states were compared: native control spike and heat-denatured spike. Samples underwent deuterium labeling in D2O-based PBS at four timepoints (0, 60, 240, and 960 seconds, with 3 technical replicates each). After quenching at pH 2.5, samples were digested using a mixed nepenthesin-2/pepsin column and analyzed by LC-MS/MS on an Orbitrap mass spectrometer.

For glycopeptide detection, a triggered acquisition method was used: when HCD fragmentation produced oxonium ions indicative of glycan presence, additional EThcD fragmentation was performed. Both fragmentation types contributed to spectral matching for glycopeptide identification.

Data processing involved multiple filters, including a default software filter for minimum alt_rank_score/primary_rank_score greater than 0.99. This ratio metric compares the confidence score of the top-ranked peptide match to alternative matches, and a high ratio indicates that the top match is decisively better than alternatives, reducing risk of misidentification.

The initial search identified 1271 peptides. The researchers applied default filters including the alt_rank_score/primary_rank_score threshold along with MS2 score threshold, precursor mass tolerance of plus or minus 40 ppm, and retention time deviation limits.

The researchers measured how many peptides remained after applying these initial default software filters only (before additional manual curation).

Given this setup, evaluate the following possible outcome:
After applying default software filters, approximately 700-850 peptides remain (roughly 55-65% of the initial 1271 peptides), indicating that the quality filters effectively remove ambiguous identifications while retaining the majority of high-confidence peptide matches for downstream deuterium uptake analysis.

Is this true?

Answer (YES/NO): NO